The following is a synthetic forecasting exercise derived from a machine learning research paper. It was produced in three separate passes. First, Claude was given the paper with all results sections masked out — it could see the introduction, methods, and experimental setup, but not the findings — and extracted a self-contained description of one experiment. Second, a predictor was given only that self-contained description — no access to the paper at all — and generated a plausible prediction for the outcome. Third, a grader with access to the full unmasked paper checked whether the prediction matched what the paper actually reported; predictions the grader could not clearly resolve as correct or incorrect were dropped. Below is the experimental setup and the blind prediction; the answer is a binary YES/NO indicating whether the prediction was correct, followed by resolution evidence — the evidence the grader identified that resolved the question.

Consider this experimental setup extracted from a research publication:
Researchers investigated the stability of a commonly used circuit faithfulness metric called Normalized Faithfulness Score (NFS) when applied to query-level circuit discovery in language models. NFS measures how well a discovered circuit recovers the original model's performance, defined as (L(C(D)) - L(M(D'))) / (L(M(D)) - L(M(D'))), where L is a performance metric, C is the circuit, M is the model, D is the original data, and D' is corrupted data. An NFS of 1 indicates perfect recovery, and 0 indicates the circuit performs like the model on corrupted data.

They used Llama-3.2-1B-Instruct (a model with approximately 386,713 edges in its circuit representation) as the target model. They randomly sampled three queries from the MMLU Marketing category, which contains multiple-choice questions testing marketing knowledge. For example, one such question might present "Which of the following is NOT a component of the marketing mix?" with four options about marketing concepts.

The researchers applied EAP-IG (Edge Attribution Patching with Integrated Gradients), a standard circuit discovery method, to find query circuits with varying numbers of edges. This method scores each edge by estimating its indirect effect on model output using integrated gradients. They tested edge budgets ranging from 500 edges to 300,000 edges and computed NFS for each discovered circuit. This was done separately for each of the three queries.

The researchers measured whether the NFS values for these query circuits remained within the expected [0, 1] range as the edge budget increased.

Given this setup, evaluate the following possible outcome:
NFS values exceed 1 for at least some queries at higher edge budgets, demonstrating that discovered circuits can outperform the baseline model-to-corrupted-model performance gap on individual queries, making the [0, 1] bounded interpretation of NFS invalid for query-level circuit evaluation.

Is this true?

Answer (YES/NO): NO